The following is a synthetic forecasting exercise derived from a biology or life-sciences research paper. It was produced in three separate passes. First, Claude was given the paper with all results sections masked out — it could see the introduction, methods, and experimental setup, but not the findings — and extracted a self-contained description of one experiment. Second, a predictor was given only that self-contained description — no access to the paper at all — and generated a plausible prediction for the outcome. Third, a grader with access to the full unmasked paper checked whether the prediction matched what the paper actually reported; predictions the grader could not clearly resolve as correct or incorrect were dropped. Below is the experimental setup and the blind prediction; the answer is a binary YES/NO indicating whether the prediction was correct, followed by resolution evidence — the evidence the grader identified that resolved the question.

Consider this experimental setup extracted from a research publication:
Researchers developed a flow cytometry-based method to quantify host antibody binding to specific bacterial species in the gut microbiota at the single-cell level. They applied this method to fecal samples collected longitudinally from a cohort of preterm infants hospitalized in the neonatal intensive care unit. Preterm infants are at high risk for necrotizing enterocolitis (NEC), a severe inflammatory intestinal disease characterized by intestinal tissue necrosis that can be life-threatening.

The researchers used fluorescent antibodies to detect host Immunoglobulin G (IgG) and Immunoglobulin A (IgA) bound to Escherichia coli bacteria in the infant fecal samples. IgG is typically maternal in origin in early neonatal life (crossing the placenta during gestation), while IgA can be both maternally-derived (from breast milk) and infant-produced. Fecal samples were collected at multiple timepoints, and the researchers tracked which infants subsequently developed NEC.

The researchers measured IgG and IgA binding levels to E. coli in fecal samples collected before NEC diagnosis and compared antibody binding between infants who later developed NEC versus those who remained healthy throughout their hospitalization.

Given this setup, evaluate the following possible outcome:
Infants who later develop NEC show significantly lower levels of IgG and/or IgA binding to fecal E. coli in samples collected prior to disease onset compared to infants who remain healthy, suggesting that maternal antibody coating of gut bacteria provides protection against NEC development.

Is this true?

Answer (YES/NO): YES